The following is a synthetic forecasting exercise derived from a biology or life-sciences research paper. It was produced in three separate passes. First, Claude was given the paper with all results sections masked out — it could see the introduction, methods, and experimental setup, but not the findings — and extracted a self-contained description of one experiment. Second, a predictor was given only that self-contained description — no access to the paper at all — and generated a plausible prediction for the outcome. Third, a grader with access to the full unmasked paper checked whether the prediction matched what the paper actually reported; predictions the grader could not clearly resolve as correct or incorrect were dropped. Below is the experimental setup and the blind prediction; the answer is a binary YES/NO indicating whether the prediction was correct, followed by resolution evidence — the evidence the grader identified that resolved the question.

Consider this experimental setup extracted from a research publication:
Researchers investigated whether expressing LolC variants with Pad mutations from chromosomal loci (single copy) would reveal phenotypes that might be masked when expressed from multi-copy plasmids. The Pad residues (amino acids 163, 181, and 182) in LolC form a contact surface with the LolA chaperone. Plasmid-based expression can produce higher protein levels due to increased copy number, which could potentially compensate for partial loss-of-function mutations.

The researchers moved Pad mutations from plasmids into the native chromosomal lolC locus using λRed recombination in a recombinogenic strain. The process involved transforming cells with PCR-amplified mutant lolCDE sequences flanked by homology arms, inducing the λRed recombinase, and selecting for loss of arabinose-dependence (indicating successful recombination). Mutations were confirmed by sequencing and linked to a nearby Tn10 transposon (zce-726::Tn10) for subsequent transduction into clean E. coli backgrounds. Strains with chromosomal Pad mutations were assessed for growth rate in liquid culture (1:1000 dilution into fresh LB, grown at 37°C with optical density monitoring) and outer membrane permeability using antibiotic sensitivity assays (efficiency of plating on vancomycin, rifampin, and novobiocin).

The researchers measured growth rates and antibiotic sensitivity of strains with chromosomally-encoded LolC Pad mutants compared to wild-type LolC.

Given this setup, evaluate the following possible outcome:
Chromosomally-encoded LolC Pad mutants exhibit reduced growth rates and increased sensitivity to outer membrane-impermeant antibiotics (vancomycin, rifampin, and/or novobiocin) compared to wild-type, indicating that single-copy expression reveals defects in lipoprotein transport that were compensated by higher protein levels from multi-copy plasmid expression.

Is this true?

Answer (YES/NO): NO